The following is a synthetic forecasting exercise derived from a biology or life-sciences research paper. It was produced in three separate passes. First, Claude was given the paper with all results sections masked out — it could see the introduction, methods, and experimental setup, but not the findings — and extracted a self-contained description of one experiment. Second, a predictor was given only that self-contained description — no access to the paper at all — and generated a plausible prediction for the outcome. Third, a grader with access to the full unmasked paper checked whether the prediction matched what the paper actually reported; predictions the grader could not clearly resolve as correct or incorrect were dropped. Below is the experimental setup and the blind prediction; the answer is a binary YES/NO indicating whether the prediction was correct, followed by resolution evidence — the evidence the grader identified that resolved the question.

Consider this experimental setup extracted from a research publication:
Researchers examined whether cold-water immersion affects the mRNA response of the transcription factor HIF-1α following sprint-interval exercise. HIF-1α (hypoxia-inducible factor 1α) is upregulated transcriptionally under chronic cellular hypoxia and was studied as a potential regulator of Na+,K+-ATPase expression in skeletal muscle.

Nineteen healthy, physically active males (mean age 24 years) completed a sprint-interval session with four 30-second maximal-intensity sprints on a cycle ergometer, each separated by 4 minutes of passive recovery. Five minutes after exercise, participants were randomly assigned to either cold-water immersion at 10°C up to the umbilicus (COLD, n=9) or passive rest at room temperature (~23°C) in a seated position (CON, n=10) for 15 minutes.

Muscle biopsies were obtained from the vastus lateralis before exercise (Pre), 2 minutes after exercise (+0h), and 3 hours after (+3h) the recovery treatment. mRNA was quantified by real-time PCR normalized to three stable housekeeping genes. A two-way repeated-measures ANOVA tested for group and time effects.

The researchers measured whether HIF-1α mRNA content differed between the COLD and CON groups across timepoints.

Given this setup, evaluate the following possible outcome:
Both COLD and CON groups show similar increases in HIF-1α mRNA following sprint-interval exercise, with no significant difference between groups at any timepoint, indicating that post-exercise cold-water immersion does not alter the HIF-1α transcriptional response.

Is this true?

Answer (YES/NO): YES